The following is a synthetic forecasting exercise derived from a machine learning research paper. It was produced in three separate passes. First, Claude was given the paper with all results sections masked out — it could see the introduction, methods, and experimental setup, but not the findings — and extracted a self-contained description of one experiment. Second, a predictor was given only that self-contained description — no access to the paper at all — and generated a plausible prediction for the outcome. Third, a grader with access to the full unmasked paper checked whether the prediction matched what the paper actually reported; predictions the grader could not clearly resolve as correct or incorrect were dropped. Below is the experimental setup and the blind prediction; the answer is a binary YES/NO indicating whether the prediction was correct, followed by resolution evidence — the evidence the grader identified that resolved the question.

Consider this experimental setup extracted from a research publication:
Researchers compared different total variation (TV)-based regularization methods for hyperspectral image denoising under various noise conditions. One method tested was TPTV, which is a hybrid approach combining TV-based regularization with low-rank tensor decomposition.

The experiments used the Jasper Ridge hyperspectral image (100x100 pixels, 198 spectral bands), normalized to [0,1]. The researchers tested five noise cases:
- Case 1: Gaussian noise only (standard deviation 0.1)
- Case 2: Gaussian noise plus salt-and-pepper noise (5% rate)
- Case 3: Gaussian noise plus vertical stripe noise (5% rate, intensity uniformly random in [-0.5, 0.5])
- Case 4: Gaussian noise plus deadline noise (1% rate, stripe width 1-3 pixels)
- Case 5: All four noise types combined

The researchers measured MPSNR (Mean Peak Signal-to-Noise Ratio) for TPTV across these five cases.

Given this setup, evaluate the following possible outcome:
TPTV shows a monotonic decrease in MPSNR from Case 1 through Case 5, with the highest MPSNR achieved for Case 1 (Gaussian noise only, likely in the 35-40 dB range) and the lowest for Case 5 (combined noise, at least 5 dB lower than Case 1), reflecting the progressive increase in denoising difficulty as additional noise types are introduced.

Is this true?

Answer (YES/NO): NO